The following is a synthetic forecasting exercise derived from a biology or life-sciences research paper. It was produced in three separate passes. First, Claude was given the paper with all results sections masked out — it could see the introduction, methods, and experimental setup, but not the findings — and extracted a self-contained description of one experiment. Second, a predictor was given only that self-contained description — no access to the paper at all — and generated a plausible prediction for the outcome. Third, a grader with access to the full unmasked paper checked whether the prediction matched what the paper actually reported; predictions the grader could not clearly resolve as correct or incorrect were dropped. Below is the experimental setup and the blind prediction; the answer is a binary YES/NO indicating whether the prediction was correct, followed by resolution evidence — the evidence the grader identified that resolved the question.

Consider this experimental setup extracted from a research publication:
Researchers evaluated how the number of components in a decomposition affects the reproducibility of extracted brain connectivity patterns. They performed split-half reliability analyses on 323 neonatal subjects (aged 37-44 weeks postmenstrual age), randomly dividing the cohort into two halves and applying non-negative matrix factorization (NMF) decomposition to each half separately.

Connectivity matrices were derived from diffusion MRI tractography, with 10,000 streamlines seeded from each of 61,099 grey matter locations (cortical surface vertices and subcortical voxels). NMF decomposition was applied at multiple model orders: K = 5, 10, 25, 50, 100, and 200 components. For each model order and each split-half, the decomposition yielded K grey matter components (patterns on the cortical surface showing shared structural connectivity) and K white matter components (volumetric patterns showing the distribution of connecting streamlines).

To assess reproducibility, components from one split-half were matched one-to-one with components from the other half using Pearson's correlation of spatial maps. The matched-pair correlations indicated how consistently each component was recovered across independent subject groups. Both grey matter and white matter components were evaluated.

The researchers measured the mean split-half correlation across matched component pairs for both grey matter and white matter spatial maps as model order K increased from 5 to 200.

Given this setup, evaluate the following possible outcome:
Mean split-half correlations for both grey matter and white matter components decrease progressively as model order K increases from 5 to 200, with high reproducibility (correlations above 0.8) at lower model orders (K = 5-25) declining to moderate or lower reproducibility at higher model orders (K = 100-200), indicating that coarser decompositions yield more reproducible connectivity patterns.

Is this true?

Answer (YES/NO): NO